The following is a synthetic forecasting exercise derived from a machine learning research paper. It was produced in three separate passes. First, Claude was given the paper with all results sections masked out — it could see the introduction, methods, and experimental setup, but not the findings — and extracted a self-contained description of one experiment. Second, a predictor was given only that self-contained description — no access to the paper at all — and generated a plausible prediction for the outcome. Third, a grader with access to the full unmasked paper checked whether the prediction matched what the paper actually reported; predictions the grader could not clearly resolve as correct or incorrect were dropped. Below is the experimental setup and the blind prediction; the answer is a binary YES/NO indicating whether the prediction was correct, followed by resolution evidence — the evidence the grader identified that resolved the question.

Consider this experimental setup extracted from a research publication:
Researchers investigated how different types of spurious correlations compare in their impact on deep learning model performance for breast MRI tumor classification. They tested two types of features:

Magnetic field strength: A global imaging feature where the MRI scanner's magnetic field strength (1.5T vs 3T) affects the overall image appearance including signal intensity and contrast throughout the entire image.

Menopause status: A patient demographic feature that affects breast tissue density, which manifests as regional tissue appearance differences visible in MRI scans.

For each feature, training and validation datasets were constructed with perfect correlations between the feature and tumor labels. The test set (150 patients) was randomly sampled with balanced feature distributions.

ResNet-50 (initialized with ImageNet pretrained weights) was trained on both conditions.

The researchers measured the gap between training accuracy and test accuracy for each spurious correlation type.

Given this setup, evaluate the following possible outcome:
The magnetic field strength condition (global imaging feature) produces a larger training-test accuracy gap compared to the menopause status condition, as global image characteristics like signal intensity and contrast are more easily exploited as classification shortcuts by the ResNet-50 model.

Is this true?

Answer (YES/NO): YES